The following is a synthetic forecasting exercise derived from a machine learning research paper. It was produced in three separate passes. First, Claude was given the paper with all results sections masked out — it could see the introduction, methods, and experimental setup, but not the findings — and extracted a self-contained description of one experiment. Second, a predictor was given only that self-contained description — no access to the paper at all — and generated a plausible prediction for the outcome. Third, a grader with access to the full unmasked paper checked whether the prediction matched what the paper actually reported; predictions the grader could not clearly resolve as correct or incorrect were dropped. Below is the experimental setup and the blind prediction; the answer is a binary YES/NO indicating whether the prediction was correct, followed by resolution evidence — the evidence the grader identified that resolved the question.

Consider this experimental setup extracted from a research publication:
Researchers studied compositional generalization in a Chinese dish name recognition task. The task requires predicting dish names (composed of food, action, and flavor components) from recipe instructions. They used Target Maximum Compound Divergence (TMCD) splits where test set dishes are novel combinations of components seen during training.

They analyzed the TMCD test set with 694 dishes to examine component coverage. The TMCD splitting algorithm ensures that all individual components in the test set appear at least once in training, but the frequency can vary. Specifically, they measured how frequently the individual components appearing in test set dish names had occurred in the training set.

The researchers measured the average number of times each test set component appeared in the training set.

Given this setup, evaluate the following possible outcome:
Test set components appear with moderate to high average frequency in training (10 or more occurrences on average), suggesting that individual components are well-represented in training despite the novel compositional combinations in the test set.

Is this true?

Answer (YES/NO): YES